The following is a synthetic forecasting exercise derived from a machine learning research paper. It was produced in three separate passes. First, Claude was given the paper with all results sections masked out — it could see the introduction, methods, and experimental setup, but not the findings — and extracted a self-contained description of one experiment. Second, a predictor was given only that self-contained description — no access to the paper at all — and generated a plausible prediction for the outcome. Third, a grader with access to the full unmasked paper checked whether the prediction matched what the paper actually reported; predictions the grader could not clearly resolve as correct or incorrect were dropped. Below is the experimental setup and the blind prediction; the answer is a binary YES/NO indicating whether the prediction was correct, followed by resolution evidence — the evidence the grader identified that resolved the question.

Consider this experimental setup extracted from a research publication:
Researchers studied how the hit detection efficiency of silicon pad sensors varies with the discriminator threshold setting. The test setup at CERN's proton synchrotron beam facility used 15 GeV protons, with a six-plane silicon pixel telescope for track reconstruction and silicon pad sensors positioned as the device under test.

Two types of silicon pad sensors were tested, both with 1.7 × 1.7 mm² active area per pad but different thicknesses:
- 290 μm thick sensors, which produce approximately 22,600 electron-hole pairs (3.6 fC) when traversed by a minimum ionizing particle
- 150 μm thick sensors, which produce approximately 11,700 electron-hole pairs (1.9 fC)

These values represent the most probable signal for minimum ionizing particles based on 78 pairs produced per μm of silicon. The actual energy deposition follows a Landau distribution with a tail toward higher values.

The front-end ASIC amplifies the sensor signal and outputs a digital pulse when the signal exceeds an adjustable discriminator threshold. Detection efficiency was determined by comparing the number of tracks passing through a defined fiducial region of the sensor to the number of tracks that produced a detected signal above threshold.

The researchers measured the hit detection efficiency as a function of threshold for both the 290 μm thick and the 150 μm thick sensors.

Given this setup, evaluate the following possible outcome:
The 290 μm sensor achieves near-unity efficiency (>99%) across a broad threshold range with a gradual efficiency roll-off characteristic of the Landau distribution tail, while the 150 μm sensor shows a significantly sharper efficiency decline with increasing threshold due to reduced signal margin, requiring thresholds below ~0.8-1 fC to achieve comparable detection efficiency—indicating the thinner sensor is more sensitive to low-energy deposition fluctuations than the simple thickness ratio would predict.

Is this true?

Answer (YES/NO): NO